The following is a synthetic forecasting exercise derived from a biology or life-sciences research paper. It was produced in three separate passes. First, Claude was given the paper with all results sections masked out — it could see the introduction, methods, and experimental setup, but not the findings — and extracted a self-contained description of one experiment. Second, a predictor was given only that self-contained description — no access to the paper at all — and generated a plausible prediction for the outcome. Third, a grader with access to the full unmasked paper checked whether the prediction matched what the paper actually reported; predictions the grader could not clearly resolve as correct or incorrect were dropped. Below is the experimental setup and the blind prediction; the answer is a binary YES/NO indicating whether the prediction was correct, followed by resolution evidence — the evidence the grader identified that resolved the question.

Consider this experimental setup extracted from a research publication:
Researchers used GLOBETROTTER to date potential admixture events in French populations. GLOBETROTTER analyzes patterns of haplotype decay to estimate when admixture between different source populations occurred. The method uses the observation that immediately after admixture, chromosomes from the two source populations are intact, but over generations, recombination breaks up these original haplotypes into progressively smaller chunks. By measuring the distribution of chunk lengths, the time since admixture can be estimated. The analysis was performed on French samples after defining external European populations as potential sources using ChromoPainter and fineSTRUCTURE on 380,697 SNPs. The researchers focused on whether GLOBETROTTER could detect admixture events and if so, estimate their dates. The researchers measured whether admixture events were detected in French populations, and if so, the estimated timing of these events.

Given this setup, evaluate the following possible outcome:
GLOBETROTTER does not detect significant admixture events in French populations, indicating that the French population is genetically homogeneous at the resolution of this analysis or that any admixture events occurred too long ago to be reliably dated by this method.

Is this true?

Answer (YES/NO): NO